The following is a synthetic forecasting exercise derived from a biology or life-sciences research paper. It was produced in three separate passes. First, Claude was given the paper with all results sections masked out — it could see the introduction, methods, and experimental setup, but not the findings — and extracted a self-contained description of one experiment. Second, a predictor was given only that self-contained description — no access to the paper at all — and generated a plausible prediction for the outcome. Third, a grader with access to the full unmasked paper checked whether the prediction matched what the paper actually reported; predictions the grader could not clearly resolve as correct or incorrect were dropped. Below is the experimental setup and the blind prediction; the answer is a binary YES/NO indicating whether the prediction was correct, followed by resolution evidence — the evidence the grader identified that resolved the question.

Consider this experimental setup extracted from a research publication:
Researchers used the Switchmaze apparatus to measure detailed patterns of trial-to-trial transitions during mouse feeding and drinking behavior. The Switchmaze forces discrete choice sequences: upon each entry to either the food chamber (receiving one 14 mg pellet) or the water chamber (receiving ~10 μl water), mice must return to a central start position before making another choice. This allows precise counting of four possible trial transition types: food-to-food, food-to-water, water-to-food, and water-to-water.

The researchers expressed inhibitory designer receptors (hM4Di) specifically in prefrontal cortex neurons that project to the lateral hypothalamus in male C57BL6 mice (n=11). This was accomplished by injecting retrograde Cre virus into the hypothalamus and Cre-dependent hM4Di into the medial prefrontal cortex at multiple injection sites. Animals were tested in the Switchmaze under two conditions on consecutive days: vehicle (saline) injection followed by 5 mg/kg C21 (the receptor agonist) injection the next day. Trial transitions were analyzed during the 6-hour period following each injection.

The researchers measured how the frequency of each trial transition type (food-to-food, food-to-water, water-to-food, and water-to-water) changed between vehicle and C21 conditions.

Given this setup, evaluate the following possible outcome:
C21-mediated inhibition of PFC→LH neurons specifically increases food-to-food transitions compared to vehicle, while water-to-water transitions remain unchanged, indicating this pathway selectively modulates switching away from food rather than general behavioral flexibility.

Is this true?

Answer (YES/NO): NO